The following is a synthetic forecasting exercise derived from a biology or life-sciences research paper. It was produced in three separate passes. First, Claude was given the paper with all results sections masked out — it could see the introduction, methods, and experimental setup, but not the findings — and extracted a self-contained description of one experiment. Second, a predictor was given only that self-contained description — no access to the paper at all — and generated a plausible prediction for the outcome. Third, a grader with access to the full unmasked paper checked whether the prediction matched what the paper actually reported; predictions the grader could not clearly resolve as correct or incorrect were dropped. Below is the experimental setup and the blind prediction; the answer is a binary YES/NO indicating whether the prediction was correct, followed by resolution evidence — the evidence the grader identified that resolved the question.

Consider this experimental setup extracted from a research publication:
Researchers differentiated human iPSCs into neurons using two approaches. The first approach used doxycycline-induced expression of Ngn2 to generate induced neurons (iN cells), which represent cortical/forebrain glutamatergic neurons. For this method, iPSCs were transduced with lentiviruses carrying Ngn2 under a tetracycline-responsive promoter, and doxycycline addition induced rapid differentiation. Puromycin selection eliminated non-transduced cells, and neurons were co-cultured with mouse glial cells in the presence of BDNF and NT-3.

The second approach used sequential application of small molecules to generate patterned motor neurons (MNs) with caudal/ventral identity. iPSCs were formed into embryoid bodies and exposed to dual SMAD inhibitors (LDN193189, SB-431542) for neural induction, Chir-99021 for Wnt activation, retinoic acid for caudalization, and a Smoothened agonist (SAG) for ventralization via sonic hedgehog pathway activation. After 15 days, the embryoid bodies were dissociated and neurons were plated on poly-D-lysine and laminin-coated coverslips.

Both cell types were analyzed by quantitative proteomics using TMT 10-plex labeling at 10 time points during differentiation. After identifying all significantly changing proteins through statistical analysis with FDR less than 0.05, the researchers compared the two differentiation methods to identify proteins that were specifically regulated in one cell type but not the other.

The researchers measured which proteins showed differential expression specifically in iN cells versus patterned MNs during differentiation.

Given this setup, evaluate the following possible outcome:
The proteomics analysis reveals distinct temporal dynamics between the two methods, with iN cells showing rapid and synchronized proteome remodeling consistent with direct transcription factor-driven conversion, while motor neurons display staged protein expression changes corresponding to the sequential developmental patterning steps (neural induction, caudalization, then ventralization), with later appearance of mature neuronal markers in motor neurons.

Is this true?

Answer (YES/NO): NO